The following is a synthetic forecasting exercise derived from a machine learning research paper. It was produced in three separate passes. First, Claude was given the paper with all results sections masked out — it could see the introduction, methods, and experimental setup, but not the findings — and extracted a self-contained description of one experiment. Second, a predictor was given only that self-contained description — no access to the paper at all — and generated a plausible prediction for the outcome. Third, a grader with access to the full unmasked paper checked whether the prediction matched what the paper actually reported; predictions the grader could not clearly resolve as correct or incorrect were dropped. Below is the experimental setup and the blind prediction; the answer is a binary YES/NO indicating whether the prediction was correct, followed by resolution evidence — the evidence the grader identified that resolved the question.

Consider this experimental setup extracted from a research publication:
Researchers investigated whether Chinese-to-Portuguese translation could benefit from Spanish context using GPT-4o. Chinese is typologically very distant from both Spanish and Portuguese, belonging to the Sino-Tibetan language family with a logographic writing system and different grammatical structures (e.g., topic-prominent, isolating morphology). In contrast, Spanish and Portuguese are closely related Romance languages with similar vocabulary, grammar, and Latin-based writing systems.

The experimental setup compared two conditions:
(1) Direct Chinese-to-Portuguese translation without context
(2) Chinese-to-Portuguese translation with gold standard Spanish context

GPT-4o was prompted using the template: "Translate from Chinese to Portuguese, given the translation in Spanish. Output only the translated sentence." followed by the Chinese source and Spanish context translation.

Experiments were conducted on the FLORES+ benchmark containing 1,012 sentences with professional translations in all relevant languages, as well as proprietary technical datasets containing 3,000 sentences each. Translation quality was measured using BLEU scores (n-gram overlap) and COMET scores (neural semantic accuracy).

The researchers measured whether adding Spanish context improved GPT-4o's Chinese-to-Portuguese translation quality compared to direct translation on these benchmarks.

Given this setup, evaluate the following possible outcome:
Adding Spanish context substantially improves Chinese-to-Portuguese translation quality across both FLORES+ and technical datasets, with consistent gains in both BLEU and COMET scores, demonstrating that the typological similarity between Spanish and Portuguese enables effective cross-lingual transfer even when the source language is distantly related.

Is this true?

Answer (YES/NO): NO